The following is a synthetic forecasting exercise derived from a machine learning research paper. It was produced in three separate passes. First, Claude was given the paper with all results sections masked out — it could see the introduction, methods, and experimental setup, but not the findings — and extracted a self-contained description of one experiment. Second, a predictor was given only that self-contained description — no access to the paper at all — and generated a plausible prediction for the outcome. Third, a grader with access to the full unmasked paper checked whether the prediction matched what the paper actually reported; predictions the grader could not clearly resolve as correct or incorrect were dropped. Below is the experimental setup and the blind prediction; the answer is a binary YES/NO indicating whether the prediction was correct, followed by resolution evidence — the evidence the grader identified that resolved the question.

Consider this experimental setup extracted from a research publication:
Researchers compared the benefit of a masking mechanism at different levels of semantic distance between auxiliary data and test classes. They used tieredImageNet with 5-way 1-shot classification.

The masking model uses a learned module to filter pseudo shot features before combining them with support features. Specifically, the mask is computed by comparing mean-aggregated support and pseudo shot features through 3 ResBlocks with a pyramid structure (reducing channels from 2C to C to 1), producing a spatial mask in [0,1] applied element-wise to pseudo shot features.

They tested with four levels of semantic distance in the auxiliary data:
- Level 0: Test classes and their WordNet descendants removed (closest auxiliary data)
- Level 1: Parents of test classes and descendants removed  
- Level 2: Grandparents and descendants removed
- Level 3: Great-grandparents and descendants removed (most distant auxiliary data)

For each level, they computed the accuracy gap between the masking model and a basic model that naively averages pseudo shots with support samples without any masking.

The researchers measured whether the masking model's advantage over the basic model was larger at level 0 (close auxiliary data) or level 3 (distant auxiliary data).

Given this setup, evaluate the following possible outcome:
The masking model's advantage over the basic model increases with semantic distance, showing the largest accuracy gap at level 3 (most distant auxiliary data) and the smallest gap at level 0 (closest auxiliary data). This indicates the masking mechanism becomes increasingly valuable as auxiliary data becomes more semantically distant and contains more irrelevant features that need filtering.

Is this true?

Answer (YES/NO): YES